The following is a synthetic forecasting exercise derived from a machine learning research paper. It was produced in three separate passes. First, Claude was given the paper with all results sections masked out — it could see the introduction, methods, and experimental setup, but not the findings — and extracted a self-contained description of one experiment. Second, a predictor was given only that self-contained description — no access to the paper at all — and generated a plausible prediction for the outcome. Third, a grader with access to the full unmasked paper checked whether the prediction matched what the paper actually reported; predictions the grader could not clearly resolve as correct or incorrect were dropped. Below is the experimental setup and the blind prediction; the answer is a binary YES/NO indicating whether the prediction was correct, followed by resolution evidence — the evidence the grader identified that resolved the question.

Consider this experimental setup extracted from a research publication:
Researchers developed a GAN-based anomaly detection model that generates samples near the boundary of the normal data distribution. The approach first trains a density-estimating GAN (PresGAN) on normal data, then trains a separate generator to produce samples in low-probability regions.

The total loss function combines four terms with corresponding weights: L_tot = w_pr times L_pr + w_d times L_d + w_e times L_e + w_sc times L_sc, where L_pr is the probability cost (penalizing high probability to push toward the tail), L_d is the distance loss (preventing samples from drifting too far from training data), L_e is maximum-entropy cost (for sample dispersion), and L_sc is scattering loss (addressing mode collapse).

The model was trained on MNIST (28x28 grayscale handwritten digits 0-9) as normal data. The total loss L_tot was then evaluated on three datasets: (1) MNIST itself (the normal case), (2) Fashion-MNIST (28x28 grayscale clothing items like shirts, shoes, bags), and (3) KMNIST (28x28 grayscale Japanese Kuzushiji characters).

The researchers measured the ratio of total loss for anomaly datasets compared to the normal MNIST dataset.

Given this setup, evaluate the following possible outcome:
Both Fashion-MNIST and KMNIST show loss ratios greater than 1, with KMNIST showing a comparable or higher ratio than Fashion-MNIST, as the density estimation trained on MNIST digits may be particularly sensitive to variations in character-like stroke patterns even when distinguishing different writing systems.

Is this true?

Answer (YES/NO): YES